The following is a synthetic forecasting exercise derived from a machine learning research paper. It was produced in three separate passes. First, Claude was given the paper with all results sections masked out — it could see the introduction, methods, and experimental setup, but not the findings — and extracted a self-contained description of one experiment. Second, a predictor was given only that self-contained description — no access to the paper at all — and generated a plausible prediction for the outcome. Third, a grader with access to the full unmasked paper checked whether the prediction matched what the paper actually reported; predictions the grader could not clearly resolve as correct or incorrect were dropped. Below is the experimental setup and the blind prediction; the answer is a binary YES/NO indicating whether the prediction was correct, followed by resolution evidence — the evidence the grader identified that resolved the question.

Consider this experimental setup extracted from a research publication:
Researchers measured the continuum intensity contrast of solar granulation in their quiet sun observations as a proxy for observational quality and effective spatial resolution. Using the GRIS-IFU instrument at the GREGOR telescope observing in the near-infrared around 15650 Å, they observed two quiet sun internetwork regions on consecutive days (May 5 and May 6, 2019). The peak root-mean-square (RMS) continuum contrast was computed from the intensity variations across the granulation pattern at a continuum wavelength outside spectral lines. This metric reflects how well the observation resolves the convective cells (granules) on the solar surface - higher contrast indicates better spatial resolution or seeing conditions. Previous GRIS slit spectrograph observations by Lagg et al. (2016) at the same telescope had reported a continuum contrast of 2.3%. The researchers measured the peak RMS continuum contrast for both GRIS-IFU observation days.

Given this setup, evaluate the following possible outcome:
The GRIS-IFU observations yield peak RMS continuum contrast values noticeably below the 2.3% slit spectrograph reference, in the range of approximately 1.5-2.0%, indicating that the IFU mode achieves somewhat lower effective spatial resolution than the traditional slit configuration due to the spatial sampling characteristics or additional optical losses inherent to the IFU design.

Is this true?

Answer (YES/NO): NO